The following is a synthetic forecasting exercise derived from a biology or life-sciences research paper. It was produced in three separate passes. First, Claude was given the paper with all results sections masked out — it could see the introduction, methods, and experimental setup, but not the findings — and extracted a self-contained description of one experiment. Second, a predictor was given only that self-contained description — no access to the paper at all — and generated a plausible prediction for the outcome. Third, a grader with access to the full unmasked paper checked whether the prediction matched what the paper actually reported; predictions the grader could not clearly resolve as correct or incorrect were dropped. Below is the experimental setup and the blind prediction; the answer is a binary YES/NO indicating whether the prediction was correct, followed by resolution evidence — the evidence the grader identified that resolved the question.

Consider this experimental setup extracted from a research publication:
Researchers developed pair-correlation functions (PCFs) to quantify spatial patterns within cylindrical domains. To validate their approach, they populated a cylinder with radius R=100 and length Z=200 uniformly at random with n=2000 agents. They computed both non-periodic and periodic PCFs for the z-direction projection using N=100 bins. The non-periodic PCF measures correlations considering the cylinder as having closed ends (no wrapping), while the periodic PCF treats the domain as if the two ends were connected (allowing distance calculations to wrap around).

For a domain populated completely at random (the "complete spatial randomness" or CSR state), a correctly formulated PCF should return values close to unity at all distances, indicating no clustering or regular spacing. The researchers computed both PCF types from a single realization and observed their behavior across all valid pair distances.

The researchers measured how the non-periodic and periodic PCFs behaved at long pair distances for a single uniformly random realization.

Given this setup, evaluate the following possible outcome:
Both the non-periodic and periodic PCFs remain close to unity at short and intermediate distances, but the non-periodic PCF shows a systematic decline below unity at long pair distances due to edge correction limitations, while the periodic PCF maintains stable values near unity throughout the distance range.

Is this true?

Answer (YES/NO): NO